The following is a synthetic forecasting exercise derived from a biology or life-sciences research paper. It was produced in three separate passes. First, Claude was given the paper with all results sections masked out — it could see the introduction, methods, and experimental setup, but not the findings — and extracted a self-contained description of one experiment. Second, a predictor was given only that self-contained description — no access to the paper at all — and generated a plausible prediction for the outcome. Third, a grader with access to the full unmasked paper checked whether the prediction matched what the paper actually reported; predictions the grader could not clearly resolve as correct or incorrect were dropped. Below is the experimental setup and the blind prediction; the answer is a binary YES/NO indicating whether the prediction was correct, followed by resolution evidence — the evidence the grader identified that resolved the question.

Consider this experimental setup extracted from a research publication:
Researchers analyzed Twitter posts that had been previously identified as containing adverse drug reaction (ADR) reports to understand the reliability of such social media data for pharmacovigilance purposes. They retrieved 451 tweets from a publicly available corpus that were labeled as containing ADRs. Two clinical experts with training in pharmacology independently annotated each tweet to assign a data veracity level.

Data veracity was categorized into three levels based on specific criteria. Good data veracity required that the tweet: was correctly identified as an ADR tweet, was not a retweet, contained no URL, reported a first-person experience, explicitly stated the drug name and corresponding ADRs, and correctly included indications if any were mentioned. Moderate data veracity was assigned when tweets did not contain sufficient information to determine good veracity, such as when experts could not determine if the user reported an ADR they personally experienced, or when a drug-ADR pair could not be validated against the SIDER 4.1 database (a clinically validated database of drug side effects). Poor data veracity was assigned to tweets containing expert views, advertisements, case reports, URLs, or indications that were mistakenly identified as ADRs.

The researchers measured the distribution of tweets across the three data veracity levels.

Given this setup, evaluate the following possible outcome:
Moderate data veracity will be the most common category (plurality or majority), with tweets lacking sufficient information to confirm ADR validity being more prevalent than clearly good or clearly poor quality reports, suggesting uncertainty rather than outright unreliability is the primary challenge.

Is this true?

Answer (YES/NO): NO